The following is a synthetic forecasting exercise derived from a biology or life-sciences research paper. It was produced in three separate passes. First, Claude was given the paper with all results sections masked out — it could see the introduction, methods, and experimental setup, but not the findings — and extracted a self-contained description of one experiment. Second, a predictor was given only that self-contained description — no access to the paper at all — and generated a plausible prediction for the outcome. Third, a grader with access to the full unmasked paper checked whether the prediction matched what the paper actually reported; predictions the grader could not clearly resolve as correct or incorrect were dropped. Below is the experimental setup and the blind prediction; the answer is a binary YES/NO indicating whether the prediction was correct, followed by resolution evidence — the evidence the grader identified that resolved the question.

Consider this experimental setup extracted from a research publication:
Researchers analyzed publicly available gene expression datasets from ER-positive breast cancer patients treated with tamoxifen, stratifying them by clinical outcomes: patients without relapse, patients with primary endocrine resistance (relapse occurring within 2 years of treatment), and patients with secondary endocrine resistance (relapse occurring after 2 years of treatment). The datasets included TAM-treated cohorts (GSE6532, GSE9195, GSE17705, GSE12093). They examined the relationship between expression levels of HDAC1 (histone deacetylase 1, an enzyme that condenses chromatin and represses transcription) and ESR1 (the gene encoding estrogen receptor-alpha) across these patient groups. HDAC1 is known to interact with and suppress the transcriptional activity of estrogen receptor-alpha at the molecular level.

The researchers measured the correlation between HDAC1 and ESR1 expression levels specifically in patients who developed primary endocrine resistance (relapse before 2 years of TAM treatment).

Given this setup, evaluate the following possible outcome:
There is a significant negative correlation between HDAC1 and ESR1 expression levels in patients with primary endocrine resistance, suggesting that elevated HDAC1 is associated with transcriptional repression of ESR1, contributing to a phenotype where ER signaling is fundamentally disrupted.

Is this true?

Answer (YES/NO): NO